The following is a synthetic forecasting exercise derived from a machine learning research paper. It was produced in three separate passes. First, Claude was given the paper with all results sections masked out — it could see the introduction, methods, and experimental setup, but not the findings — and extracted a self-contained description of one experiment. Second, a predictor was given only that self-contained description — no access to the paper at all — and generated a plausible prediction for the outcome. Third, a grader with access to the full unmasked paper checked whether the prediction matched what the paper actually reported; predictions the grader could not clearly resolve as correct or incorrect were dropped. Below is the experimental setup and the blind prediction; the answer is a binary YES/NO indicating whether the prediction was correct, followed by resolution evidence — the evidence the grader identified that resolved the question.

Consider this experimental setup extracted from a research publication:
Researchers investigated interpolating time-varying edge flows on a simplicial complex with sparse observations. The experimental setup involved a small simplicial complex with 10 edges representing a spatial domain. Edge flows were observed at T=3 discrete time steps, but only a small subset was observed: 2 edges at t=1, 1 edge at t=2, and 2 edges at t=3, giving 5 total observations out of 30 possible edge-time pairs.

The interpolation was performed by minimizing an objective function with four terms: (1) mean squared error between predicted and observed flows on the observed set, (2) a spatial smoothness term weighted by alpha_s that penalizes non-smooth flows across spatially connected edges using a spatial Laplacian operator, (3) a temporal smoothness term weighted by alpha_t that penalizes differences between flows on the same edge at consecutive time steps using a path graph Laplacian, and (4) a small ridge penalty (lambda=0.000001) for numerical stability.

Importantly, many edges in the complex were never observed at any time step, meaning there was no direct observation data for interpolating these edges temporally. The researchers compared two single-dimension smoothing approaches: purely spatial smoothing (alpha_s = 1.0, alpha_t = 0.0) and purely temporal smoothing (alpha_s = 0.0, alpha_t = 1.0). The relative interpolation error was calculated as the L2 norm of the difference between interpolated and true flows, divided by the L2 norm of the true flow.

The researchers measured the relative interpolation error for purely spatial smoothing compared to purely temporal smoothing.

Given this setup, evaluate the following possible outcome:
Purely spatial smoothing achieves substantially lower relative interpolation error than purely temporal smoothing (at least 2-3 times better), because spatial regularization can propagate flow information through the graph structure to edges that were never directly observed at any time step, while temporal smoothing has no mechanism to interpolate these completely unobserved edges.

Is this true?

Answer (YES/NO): NO